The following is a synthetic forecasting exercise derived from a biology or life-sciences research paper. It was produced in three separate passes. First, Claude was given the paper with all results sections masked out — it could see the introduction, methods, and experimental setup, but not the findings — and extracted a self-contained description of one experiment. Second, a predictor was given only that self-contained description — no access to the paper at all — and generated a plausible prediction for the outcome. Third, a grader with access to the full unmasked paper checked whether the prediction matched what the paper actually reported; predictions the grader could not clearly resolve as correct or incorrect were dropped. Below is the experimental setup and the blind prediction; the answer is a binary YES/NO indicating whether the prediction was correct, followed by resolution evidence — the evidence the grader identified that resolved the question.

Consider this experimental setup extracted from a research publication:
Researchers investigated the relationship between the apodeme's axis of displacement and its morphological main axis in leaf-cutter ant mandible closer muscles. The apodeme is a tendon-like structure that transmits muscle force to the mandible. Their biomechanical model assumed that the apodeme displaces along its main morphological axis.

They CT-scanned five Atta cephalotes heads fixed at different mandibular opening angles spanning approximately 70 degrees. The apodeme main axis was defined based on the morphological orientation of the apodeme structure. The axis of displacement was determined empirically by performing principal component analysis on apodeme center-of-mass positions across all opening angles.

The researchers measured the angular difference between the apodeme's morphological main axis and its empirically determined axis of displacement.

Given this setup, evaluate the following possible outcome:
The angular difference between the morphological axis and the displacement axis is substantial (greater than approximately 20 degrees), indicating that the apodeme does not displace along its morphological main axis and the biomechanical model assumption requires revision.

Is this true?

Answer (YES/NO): NO